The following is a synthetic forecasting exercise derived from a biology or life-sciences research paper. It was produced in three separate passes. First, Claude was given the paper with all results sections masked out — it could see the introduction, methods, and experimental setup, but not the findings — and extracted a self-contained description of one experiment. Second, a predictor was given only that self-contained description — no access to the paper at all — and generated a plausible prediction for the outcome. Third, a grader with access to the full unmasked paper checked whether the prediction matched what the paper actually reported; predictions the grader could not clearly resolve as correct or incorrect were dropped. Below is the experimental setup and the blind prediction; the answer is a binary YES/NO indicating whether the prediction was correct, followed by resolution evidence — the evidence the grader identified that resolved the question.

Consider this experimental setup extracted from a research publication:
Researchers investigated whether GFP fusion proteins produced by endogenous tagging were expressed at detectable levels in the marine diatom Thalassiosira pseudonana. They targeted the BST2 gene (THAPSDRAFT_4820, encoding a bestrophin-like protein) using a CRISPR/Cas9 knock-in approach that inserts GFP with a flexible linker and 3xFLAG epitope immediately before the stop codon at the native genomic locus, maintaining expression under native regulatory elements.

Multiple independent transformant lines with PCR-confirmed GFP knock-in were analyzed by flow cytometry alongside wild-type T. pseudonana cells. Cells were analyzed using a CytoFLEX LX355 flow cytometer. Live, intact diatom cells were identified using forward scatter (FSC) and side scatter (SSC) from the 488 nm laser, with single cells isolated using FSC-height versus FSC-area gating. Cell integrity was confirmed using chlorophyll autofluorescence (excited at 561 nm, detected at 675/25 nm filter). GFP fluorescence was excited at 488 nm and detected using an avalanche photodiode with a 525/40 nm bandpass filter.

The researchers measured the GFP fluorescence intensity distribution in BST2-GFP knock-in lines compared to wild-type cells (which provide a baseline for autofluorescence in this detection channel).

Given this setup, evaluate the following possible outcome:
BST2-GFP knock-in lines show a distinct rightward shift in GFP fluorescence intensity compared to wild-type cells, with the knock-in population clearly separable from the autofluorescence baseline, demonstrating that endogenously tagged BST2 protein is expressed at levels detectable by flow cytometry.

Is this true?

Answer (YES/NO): YES